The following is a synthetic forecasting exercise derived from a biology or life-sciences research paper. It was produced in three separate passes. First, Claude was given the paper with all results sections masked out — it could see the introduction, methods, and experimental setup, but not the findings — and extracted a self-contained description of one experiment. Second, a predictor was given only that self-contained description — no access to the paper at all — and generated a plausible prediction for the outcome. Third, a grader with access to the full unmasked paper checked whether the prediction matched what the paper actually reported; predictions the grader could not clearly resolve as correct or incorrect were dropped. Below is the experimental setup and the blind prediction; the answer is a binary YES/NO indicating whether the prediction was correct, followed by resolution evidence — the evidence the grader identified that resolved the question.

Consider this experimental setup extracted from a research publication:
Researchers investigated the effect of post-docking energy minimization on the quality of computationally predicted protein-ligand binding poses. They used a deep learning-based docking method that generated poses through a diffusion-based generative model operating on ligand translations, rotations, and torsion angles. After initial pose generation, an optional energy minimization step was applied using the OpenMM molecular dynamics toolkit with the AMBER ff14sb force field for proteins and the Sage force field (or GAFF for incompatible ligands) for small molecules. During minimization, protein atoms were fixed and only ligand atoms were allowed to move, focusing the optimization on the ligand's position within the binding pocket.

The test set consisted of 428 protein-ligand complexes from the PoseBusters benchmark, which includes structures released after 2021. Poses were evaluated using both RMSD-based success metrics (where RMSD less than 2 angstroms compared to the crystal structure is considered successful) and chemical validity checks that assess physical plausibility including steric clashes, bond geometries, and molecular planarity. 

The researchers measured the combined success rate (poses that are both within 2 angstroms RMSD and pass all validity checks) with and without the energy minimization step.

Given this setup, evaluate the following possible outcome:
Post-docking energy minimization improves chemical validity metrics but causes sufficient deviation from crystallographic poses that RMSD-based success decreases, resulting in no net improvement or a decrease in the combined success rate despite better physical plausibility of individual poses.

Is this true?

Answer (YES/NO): NO